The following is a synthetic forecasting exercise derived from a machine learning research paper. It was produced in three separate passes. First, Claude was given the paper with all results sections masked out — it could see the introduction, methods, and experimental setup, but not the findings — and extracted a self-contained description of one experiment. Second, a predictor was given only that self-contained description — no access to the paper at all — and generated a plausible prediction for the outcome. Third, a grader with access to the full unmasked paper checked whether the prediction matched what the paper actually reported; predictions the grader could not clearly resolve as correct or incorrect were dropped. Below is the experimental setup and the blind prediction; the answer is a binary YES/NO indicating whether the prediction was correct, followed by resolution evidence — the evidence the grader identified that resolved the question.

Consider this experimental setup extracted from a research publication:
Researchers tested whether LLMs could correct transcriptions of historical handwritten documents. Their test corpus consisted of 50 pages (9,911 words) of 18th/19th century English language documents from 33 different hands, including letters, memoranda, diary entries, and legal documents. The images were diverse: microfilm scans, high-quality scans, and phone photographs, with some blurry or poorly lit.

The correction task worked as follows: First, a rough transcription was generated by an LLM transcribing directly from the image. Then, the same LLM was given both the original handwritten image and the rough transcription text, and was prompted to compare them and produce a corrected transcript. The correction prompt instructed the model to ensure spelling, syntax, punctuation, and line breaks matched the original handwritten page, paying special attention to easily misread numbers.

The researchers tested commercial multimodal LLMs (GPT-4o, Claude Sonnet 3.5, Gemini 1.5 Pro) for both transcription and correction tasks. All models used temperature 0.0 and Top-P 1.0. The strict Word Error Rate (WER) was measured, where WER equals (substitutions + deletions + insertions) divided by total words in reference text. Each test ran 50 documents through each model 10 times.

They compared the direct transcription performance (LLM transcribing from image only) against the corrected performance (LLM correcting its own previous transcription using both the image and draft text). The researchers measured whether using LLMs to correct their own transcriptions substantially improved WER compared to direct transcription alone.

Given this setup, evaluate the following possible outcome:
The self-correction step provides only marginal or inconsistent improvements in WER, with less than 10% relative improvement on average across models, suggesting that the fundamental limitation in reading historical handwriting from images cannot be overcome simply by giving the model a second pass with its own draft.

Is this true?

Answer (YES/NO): YES